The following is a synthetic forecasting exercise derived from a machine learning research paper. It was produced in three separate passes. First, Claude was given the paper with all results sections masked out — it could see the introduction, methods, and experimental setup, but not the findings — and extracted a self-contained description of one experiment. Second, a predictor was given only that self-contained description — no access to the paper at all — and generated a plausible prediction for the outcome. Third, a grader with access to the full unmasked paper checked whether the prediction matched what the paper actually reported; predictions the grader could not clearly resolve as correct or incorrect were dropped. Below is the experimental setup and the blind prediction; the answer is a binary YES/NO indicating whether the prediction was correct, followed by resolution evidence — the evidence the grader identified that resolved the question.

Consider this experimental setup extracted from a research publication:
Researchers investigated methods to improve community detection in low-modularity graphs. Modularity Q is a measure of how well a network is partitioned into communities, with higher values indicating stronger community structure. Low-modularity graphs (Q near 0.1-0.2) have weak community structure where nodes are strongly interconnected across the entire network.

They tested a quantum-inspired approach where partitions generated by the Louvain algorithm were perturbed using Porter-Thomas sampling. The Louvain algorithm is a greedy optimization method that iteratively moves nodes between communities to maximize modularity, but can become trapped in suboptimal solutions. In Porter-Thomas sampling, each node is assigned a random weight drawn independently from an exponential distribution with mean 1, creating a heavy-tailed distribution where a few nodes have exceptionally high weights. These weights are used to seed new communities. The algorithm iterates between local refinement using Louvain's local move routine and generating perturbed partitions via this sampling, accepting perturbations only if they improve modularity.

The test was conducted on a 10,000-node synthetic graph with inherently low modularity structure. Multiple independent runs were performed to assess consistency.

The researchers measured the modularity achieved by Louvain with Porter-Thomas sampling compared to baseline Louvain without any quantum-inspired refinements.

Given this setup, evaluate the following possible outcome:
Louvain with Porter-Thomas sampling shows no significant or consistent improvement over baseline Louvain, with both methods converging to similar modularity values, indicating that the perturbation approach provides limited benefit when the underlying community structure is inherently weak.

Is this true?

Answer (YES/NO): NO